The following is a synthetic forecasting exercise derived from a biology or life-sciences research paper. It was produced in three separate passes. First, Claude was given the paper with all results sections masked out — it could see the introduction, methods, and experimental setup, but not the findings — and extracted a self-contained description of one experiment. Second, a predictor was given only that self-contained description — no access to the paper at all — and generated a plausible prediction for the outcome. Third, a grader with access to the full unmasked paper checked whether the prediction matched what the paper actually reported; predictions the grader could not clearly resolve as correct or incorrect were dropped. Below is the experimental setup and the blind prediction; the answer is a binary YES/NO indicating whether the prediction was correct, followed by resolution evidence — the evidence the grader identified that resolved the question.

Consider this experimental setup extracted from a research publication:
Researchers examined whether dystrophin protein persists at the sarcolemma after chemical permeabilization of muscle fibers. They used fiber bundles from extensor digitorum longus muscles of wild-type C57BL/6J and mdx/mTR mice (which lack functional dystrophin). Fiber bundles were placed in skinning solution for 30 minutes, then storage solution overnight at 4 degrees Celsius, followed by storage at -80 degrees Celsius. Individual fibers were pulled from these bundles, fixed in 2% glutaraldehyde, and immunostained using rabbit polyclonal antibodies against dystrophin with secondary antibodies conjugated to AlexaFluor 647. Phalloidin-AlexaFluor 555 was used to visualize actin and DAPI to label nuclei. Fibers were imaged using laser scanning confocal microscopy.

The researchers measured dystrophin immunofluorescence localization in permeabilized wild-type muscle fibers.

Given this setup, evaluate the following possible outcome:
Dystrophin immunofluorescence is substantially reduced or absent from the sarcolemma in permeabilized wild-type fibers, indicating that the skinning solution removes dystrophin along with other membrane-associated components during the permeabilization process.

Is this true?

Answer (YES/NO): NO